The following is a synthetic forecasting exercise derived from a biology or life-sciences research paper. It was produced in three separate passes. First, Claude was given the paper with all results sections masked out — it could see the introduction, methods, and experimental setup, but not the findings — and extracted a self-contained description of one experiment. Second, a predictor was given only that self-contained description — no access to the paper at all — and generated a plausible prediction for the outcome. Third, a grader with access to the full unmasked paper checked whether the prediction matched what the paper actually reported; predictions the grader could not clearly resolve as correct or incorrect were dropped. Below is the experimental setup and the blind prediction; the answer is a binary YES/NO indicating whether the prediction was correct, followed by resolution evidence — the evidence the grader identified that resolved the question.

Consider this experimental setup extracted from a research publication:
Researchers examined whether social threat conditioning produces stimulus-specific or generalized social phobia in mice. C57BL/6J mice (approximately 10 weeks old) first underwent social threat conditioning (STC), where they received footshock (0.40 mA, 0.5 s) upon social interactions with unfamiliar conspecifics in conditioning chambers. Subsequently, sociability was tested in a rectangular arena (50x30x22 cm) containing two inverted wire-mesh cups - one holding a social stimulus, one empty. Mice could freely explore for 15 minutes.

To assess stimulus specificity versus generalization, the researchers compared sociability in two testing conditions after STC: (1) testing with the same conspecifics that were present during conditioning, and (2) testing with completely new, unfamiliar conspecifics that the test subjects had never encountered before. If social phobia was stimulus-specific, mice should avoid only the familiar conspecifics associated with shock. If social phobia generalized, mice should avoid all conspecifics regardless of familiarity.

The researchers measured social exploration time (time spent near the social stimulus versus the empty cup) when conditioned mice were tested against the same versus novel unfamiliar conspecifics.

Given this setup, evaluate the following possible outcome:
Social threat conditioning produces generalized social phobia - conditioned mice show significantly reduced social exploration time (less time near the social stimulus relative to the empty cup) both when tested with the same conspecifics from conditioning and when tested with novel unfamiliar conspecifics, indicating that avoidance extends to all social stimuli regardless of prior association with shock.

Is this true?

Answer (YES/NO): YES